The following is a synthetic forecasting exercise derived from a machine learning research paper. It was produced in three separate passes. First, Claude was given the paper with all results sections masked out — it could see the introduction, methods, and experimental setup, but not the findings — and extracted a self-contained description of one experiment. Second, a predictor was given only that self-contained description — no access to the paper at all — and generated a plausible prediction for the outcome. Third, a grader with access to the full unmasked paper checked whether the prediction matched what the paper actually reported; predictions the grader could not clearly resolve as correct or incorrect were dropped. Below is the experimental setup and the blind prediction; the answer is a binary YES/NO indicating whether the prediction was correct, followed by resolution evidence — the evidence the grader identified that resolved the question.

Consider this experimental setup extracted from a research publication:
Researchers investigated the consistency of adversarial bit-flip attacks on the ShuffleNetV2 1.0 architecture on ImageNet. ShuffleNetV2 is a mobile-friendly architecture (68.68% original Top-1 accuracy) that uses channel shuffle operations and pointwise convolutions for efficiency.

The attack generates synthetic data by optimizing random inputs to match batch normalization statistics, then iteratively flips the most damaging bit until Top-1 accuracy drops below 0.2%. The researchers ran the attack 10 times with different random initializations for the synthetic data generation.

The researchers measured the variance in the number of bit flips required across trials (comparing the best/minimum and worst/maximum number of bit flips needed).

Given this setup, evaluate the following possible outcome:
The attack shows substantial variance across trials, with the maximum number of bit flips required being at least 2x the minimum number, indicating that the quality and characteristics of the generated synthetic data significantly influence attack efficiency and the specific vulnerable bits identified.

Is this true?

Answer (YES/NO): NO